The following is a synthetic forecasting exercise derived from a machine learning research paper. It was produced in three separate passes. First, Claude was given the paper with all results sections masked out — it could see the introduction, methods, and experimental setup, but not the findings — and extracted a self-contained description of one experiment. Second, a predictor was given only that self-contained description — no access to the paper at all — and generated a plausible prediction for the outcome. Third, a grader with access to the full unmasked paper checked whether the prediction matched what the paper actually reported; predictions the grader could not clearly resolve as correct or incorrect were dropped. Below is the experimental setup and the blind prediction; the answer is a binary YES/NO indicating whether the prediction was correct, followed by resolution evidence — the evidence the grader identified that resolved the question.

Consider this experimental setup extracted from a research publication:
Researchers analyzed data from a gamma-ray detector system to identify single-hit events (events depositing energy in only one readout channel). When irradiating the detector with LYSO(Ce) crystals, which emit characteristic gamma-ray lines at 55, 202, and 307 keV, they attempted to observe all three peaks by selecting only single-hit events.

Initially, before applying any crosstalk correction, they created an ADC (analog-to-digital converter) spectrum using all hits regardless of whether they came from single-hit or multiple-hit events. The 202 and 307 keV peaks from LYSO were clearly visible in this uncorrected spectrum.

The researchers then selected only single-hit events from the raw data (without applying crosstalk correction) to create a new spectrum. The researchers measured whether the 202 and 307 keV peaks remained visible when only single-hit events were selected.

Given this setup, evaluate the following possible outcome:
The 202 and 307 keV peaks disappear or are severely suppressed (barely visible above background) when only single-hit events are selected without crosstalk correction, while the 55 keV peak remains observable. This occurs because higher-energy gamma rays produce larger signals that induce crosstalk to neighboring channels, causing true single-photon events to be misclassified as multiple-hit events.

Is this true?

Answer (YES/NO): YES